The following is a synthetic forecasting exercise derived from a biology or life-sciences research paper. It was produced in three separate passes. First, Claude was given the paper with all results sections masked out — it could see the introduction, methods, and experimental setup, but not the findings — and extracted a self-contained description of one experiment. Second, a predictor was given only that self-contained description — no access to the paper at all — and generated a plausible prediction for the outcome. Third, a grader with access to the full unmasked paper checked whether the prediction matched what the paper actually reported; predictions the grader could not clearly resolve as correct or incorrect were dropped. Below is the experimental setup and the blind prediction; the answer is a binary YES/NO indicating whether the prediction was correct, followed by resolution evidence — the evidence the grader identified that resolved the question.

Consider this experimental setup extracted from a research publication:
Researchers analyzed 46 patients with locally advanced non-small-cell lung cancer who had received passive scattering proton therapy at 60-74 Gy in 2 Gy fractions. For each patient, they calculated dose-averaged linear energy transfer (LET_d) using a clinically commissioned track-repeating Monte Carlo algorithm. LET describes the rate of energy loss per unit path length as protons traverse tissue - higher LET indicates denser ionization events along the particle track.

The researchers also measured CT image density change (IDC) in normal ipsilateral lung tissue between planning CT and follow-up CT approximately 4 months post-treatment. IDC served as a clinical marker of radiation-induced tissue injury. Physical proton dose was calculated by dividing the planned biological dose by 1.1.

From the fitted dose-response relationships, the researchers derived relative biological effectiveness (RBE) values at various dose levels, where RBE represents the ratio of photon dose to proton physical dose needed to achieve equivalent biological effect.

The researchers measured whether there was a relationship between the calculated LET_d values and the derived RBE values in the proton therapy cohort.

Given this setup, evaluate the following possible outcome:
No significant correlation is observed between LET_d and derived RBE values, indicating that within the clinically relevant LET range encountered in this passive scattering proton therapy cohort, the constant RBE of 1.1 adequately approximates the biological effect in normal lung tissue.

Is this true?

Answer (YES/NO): NO